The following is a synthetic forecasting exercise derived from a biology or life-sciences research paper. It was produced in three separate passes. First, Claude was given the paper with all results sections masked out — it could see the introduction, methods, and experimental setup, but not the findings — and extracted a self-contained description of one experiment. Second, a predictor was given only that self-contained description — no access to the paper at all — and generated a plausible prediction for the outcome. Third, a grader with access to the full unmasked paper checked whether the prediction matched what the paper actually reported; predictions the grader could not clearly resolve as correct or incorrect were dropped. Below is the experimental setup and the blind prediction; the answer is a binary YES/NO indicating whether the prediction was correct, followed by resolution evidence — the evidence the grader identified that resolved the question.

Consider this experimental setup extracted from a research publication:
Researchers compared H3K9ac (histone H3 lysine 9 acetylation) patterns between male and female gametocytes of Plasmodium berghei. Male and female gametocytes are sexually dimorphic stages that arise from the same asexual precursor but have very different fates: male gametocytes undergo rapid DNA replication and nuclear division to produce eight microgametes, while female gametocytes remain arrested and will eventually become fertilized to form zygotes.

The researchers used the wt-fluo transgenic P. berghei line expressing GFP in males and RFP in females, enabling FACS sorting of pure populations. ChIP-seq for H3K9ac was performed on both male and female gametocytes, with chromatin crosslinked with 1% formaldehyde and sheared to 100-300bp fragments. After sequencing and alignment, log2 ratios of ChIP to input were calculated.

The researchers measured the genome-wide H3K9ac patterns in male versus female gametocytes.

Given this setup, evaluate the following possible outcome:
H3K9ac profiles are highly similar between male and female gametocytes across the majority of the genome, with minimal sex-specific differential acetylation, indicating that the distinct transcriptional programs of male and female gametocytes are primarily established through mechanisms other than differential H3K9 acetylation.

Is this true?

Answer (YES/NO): NO